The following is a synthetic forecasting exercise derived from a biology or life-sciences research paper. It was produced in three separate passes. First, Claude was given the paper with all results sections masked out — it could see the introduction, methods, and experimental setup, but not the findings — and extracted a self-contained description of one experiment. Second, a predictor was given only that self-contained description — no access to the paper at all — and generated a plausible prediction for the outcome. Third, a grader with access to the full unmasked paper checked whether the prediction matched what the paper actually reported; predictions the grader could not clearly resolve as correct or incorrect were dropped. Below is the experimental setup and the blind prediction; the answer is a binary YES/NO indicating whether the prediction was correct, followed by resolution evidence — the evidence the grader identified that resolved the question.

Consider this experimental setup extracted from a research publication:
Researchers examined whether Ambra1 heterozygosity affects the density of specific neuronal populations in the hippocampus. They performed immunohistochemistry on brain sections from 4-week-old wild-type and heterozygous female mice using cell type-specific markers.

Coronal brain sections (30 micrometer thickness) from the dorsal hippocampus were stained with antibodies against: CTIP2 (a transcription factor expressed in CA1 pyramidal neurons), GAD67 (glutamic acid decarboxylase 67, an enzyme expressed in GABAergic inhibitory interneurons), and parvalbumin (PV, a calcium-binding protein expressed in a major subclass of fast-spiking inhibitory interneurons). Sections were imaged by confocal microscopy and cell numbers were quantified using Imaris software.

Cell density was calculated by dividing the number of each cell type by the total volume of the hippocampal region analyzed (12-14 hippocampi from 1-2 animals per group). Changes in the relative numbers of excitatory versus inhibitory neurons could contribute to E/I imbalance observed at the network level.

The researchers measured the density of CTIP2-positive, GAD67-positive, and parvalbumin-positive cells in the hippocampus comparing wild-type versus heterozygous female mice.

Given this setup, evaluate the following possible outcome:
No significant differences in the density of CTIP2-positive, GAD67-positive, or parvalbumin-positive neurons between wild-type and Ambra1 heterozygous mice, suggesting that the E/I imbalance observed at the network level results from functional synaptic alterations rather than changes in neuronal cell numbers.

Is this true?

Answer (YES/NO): YES